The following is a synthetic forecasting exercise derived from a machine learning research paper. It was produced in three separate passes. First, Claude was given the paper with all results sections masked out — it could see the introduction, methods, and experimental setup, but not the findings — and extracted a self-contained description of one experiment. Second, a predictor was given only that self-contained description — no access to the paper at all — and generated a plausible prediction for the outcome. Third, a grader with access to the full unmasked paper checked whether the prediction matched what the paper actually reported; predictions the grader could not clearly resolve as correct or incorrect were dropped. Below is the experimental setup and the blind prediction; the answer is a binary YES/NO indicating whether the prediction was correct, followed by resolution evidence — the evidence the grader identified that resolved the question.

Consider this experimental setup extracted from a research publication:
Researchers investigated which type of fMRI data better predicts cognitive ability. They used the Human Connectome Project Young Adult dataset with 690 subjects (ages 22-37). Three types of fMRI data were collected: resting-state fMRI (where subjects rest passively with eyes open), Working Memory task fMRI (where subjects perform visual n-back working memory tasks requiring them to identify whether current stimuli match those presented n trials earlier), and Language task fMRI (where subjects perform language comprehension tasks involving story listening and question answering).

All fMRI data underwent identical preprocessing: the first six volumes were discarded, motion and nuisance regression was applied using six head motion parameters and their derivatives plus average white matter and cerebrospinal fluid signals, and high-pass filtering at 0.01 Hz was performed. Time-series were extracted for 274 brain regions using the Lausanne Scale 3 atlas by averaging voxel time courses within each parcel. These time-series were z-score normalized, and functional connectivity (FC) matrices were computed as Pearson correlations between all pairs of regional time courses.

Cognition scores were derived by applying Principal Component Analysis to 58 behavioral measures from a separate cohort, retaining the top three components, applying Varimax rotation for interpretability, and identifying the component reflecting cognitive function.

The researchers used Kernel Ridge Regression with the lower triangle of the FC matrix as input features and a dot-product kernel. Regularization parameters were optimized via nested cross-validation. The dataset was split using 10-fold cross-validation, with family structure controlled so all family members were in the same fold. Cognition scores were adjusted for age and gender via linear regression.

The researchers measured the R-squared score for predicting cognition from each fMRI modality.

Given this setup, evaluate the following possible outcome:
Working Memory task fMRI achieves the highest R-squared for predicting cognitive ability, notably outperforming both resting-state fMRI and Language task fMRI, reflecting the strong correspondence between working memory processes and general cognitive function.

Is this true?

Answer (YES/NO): NO